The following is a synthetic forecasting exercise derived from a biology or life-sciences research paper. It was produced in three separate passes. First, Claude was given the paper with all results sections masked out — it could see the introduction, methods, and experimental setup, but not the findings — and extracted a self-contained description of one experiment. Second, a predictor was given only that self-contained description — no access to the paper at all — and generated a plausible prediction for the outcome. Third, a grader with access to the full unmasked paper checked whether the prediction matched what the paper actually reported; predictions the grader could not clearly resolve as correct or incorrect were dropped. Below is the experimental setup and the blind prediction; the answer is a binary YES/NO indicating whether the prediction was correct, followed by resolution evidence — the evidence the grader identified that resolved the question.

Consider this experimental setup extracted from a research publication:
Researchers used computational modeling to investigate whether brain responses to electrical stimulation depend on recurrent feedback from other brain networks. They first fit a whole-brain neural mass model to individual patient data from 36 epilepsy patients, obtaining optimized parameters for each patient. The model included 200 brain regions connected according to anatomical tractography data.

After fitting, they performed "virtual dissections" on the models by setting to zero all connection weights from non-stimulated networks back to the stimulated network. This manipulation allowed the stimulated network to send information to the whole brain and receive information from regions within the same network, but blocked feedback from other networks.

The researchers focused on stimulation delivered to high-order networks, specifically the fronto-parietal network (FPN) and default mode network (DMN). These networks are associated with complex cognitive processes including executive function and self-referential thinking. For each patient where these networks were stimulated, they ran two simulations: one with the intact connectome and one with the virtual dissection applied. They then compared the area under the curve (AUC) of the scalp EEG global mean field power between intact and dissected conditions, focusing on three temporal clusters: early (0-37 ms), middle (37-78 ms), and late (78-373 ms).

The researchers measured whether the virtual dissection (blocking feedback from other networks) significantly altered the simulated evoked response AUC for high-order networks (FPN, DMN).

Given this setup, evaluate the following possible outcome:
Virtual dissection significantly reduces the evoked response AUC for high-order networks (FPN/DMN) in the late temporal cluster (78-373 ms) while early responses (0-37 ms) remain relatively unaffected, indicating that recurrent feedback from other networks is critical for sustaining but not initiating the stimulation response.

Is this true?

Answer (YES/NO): YES